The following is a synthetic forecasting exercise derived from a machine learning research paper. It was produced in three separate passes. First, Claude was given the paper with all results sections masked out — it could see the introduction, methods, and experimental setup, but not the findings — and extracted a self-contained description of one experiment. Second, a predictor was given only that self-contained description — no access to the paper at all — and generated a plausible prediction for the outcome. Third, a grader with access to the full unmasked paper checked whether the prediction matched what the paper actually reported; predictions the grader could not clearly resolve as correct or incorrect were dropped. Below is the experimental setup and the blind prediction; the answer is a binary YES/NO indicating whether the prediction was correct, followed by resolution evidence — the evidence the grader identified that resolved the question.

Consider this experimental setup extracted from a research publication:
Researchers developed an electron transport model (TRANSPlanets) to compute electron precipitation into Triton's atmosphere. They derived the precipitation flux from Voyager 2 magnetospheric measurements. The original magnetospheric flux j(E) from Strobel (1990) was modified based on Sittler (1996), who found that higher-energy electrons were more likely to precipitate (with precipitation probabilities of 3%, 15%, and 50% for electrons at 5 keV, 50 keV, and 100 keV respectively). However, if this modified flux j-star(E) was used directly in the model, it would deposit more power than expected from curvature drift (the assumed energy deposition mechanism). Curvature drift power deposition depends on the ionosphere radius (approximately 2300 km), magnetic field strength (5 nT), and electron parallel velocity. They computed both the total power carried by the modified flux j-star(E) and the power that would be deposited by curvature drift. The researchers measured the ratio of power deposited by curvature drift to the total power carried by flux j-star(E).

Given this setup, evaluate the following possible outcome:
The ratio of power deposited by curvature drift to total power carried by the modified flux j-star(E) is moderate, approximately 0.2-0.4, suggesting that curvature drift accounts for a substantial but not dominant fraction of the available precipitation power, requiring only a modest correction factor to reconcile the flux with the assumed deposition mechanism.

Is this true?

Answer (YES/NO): NO